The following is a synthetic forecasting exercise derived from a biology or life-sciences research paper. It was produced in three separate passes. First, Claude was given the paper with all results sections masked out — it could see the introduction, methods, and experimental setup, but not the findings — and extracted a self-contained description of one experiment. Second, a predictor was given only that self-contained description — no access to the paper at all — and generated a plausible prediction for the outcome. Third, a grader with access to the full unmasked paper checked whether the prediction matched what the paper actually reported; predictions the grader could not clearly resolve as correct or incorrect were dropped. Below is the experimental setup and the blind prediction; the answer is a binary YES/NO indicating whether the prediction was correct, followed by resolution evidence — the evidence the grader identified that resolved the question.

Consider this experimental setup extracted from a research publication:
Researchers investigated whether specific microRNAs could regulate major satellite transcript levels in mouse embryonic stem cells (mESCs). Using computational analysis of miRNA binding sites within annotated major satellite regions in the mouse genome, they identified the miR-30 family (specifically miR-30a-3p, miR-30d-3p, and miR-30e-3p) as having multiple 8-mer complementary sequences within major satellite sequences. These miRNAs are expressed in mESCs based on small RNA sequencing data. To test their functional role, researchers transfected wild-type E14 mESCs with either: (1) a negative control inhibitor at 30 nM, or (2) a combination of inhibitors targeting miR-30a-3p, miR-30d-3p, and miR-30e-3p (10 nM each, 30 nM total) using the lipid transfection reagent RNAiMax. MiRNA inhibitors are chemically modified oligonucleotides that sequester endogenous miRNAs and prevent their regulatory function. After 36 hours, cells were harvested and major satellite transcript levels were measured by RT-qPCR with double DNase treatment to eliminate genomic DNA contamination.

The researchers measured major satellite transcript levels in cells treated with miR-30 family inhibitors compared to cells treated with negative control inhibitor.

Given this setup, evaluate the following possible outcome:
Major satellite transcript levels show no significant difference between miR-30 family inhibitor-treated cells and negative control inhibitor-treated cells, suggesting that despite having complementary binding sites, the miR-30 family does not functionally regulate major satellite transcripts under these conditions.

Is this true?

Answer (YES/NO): NO